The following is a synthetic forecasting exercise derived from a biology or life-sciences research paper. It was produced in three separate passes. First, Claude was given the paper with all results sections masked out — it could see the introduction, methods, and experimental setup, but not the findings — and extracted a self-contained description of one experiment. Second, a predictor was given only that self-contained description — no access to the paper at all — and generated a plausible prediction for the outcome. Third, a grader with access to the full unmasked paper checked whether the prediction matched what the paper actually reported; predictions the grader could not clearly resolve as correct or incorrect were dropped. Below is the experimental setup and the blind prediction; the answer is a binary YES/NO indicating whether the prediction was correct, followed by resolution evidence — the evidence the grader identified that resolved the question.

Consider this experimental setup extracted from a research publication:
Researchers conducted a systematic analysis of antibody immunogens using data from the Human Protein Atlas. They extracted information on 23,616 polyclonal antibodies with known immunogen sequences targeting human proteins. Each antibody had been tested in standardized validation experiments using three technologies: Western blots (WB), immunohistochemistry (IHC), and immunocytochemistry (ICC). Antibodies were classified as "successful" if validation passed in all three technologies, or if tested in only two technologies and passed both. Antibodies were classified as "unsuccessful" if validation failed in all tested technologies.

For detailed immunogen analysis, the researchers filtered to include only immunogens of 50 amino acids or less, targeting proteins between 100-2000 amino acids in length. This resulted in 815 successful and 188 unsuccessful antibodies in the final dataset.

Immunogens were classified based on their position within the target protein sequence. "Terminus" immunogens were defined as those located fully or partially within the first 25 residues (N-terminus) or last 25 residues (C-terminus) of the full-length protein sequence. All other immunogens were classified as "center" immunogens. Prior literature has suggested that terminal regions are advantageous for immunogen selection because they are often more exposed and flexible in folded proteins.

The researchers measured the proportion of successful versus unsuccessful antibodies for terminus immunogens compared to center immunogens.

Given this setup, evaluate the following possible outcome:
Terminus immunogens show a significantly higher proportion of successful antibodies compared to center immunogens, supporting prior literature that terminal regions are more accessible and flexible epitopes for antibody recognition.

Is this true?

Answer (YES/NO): NO